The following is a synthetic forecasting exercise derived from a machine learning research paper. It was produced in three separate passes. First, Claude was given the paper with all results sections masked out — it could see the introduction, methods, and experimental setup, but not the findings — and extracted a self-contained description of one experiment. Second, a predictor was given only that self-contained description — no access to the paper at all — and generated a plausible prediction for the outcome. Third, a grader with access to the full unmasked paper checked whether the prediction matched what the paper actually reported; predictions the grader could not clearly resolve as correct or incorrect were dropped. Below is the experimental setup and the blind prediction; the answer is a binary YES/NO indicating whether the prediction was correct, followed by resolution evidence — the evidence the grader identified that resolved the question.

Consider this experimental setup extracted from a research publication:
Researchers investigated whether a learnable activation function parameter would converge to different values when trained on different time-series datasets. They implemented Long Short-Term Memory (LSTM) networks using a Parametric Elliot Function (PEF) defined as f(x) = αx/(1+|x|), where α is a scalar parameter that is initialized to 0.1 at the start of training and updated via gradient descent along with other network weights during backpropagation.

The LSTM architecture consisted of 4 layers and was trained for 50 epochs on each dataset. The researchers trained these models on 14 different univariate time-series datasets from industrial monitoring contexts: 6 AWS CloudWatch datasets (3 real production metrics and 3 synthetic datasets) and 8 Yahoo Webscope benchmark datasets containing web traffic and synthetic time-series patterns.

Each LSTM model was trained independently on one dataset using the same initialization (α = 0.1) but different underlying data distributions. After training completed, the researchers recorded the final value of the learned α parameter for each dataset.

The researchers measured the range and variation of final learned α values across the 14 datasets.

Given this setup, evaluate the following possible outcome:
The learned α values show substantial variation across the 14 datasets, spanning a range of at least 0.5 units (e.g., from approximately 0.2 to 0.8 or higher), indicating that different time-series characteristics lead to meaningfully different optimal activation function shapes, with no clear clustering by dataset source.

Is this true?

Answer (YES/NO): NO